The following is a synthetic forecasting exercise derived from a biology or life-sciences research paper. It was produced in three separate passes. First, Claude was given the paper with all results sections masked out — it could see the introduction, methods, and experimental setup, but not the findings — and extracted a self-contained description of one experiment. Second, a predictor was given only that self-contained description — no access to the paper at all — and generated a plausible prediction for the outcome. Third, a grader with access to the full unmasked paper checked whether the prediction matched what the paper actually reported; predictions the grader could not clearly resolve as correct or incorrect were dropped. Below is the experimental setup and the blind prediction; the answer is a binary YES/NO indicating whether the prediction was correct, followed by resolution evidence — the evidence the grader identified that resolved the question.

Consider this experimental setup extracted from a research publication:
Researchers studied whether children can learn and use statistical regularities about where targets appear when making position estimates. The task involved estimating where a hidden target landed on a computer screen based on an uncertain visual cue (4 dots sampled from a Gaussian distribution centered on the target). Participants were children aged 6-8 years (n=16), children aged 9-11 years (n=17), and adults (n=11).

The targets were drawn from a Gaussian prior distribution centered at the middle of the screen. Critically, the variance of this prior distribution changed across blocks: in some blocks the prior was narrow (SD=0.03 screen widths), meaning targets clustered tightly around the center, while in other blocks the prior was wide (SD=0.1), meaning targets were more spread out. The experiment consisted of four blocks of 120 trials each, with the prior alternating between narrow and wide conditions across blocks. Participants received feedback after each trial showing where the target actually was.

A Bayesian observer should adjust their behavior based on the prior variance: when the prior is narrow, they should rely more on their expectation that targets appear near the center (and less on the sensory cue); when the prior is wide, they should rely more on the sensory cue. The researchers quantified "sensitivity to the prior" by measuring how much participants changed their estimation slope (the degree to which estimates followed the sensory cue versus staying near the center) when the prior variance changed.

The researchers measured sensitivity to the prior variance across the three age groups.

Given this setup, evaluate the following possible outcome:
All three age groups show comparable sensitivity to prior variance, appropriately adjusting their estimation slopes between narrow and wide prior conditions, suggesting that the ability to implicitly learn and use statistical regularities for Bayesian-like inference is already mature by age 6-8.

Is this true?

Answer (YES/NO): NO